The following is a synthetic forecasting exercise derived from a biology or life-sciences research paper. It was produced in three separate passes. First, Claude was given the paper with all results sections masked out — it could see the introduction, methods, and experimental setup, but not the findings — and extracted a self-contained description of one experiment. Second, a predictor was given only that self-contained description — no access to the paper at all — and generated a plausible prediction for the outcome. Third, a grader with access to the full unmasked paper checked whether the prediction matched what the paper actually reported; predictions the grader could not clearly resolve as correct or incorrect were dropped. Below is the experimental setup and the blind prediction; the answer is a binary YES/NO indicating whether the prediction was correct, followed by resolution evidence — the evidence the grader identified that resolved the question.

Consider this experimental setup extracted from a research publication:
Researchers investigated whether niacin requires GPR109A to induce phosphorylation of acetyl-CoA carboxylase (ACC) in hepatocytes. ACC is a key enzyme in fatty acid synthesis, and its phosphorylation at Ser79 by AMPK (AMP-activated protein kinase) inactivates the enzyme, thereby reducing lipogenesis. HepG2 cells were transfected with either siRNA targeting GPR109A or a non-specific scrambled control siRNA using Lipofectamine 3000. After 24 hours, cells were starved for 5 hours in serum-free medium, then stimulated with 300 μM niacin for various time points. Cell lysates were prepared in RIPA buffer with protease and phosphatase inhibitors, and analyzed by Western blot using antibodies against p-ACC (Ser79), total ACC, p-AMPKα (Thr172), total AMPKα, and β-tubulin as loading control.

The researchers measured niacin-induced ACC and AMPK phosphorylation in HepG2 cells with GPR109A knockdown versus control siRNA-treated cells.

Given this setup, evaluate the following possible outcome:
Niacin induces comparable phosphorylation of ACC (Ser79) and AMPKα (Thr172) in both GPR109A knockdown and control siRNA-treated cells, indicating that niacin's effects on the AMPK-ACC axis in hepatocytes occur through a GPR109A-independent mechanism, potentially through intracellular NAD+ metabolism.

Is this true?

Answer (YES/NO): NO